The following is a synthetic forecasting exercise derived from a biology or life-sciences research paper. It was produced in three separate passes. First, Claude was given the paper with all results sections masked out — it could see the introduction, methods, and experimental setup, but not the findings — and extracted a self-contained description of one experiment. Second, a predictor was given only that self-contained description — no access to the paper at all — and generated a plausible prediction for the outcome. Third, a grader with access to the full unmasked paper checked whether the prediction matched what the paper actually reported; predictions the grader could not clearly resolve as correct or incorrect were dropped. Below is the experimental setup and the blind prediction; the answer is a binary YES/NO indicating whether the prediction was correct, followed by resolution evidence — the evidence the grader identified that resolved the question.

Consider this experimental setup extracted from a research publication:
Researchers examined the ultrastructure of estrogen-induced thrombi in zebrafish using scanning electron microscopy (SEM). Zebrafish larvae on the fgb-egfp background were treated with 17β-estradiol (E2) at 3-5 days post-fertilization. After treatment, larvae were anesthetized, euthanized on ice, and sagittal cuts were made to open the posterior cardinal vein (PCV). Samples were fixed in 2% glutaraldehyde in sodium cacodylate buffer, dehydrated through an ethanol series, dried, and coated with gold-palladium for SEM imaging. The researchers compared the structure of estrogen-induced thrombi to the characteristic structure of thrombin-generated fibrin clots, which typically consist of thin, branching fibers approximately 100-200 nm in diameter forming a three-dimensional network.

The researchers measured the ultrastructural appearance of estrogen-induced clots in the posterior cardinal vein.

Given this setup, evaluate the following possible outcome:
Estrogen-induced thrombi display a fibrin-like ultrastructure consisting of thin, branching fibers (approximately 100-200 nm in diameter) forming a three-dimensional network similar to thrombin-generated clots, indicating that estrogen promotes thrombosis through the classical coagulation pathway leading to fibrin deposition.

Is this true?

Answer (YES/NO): NO